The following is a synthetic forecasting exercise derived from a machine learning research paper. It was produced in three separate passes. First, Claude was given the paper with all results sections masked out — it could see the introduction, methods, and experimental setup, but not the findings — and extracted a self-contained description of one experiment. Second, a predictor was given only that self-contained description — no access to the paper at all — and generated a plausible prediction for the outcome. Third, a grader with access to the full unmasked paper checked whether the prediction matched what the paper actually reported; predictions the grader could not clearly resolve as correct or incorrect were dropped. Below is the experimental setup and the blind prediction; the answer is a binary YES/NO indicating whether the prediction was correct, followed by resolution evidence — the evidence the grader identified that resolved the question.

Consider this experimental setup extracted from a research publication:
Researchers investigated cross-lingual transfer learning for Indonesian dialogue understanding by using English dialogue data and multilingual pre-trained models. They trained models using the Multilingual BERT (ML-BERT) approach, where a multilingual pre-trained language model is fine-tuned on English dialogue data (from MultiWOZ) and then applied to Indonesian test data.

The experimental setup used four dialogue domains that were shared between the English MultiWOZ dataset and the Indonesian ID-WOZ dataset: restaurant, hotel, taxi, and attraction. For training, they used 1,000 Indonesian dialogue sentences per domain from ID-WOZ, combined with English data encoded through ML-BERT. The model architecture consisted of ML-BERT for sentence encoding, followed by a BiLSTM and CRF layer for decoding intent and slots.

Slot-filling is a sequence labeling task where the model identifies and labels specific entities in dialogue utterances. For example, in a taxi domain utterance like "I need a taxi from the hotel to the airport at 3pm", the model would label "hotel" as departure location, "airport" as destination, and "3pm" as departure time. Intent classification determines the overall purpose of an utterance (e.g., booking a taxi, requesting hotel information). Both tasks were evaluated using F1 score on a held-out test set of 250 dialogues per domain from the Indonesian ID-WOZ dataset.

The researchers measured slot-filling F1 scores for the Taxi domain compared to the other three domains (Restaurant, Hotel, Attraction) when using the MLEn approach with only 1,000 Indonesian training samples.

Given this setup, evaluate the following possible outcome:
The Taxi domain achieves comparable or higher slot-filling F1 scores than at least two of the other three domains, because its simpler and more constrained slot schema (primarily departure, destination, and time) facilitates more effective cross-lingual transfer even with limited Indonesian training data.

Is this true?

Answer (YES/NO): NO